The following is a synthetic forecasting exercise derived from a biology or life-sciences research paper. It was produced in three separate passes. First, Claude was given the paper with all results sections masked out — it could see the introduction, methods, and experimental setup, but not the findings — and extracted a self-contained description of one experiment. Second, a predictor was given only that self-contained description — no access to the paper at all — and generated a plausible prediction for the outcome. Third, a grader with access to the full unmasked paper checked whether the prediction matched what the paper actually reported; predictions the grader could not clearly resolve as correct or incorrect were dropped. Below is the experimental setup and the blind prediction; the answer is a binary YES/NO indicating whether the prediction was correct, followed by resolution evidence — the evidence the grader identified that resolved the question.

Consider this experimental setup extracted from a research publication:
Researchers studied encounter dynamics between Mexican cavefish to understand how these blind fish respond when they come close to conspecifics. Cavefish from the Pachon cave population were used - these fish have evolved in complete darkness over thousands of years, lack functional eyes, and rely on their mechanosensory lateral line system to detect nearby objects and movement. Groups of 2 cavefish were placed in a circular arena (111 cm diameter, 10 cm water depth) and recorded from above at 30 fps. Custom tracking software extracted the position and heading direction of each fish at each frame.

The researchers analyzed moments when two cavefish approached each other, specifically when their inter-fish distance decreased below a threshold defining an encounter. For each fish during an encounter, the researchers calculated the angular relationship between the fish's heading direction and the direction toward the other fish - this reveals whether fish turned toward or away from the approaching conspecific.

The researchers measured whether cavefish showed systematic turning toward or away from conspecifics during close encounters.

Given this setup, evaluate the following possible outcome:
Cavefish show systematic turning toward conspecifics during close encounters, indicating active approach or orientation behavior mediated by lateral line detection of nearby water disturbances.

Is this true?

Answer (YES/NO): NO